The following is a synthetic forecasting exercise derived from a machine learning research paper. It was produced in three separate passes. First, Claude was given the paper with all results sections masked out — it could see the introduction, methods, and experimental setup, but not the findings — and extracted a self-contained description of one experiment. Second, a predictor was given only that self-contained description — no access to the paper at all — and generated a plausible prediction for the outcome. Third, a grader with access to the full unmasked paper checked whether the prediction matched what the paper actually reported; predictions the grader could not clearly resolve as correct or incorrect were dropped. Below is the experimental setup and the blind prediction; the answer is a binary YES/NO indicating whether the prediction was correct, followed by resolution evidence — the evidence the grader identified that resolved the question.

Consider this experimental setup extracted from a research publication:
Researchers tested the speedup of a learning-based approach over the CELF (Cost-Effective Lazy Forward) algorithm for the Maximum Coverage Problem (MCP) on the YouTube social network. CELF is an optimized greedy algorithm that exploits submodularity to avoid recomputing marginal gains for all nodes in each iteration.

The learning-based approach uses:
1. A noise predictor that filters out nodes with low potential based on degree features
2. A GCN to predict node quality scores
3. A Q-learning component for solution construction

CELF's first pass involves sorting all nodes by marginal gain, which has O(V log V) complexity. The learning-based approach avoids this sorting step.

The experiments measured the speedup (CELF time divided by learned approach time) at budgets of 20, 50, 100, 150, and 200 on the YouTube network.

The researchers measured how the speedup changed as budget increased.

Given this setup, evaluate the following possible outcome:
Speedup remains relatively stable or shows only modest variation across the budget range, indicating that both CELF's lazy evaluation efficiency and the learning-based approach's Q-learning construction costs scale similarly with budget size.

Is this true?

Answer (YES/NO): NO